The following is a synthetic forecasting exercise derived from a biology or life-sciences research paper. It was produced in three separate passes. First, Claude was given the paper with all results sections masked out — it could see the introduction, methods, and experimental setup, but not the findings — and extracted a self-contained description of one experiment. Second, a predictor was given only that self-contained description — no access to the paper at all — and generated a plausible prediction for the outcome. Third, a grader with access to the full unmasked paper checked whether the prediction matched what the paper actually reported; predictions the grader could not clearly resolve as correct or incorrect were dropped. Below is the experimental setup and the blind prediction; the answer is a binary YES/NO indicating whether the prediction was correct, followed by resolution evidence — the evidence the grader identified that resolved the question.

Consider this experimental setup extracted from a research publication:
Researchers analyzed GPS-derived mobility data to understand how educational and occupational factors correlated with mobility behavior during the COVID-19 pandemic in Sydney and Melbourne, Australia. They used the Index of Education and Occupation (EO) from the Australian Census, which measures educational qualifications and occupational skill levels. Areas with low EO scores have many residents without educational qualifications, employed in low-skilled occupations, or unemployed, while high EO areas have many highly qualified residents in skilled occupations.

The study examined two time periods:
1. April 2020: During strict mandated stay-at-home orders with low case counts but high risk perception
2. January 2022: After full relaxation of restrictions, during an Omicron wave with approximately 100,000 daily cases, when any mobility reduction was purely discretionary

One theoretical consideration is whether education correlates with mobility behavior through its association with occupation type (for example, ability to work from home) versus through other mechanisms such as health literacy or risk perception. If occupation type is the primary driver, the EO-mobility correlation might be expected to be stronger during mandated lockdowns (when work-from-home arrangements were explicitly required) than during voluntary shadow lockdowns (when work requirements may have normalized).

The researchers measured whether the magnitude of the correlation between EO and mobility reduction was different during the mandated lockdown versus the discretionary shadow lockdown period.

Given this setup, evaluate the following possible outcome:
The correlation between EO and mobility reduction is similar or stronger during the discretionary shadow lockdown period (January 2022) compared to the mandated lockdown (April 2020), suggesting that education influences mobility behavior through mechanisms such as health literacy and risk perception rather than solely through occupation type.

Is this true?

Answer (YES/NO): YES